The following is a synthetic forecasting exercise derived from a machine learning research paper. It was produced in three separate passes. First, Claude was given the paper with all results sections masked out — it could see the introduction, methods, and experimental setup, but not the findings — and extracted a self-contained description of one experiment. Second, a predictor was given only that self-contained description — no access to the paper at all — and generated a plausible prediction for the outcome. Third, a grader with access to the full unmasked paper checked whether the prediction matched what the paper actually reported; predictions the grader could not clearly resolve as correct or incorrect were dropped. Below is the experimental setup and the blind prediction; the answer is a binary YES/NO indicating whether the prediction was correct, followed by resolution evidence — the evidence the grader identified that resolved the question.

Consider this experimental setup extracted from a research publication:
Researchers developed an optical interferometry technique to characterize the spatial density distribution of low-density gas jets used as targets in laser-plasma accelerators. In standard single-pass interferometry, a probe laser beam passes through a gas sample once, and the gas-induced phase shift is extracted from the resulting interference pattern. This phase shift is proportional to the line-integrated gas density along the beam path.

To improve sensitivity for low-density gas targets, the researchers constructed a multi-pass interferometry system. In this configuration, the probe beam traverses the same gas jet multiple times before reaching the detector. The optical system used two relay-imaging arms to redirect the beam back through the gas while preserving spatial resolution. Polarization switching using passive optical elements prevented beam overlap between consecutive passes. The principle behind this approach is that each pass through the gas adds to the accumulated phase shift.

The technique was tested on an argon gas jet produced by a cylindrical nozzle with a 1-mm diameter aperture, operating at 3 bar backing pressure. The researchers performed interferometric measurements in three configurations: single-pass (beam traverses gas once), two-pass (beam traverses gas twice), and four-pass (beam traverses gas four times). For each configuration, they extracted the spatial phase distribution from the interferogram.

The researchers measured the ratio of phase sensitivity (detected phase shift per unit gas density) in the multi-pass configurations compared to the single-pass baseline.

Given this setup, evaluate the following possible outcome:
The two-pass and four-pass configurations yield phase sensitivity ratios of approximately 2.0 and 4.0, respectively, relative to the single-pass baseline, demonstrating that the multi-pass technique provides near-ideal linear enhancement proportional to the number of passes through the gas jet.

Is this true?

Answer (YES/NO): YES